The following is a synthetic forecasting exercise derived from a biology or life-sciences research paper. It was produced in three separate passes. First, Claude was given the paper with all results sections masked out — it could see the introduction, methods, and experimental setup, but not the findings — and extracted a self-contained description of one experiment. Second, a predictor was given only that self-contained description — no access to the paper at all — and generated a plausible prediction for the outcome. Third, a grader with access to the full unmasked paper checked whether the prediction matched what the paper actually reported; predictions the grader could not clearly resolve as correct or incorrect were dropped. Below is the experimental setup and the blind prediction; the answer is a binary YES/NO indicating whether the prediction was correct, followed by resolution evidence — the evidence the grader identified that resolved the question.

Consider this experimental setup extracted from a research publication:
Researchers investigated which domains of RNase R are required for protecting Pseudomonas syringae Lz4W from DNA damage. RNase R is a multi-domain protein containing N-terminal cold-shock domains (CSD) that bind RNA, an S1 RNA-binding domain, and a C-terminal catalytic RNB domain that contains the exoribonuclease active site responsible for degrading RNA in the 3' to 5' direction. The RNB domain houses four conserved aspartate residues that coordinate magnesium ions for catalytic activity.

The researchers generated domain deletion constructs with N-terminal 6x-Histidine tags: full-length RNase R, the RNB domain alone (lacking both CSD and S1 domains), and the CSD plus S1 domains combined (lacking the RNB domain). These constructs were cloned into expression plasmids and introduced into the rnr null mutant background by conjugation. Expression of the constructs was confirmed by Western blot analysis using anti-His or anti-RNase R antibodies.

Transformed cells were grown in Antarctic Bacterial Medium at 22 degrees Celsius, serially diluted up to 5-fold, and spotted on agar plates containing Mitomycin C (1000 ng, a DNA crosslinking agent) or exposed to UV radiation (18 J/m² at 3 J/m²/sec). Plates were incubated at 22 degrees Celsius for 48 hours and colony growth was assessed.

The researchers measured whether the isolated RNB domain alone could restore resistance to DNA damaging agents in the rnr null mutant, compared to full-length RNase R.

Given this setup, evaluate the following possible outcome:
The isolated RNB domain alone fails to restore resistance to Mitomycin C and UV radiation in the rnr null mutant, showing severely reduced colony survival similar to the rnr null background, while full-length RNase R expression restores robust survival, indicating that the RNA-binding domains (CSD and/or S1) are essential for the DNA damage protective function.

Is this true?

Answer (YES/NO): NO